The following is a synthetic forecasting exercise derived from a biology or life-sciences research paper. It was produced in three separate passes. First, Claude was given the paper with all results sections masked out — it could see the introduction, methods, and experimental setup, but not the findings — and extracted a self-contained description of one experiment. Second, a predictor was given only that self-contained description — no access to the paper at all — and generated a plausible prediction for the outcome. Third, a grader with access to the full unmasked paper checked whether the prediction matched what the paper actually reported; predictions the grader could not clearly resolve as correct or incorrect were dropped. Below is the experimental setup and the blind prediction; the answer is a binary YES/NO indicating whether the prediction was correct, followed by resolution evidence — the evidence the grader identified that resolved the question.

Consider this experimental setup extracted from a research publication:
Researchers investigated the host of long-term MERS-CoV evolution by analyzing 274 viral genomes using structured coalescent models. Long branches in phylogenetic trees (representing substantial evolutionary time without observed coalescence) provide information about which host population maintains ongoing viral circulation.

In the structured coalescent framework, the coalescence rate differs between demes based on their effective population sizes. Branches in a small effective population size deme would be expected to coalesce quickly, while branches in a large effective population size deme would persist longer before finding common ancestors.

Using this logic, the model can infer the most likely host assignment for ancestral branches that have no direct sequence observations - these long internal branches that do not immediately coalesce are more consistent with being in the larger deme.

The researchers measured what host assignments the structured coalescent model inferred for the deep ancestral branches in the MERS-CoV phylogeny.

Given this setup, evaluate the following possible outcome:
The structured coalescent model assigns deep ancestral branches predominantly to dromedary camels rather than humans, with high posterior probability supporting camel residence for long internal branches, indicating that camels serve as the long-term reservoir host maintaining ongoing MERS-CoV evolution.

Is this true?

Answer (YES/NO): YES